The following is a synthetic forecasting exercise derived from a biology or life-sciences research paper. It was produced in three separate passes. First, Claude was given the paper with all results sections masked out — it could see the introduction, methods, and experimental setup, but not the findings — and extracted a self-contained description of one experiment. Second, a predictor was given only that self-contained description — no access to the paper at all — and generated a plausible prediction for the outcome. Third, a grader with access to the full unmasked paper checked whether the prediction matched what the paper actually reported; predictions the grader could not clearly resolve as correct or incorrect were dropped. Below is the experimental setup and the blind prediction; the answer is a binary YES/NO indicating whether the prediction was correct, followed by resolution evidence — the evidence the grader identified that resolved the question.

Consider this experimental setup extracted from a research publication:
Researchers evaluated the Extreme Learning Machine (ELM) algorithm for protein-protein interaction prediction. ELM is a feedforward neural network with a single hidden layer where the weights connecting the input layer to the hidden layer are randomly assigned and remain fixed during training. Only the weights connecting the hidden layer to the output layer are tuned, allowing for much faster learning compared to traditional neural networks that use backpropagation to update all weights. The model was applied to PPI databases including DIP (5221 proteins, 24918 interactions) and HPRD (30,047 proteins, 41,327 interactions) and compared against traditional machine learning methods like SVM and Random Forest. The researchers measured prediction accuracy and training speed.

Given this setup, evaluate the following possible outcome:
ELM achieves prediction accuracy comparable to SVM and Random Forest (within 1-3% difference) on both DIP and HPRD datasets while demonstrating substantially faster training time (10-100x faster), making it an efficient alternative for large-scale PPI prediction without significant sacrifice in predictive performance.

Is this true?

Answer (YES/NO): NO